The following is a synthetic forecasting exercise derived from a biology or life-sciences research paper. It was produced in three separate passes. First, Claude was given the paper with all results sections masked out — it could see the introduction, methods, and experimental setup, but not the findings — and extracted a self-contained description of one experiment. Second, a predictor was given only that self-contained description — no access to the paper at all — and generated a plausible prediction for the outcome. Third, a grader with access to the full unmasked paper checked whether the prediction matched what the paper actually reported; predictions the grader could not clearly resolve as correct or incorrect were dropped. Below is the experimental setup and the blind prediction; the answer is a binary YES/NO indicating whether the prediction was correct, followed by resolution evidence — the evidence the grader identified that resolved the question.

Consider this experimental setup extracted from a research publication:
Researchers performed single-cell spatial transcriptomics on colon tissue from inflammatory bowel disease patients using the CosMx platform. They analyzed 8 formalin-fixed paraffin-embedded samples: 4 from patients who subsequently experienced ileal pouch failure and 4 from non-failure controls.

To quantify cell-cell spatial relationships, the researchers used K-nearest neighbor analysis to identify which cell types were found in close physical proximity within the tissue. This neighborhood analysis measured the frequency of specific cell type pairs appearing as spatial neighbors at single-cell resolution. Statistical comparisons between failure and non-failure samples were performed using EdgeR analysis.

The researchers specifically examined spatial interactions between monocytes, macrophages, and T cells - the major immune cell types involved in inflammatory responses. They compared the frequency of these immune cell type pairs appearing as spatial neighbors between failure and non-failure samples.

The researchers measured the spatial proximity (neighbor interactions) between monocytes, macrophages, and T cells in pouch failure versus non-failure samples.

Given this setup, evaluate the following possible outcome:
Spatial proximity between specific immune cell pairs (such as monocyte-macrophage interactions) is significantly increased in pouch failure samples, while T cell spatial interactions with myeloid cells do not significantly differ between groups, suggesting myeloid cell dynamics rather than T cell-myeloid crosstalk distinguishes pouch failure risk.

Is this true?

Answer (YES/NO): NO